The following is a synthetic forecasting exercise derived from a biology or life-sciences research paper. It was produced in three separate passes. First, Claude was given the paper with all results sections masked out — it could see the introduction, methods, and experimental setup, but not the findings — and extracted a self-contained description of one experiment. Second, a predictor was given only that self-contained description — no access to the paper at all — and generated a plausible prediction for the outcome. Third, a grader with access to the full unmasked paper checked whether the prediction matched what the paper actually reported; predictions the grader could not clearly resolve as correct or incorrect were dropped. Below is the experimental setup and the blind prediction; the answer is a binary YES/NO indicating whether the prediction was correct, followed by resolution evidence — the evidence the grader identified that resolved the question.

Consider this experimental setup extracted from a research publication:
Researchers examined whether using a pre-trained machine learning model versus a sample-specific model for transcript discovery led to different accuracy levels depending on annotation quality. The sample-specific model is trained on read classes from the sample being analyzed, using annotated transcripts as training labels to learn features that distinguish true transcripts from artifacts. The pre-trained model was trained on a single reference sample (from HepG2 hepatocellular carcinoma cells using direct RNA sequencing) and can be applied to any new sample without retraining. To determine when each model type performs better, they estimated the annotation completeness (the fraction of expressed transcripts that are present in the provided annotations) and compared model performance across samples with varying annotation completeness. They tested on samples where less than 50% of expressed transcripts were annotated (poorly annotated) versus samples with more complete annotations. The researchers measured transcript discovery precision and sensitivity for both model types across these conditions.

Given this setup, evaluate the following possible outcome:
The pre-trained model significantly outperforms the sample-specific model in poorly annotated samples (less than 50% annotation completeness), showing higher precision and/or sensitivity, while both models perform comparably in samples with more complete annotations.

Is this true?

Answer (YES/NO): NO